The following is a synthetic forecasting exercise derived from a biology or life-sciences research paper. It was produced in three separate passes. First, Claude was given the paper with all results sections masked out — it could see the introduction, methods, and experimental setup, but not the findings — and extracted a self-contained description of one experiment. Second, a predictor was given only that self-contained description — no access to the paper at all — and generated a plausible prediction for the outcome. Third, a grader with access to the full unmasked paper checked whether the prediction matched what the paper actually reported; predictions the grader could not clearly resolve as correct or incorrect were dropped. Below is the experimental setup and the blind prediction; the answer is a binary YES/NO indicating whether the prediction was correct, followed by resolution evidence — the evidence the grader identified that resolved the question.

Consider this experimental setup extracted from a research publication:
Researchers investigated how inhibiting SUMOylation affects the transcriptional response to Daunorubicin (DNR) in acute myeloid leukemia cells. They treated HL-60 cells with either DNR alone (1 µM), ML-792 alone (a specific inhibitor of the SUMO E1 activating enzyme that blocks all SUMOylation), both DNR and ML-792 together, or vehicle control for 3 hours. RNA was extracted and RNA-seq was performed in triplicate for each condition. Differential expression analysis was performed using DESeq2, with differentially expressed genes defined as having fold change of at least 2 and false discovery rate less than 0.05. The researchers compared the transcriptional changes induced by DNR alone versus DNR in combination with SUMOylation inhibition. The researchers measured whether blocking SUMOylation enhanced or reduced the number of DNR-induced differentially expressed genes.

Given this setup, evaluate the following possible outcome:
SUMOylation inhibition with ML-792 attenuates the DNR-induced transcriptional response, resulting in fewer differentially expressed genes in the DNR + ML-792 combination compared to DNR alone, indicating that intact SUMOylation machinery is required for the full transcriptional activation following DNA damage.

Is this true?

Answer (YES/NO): YES